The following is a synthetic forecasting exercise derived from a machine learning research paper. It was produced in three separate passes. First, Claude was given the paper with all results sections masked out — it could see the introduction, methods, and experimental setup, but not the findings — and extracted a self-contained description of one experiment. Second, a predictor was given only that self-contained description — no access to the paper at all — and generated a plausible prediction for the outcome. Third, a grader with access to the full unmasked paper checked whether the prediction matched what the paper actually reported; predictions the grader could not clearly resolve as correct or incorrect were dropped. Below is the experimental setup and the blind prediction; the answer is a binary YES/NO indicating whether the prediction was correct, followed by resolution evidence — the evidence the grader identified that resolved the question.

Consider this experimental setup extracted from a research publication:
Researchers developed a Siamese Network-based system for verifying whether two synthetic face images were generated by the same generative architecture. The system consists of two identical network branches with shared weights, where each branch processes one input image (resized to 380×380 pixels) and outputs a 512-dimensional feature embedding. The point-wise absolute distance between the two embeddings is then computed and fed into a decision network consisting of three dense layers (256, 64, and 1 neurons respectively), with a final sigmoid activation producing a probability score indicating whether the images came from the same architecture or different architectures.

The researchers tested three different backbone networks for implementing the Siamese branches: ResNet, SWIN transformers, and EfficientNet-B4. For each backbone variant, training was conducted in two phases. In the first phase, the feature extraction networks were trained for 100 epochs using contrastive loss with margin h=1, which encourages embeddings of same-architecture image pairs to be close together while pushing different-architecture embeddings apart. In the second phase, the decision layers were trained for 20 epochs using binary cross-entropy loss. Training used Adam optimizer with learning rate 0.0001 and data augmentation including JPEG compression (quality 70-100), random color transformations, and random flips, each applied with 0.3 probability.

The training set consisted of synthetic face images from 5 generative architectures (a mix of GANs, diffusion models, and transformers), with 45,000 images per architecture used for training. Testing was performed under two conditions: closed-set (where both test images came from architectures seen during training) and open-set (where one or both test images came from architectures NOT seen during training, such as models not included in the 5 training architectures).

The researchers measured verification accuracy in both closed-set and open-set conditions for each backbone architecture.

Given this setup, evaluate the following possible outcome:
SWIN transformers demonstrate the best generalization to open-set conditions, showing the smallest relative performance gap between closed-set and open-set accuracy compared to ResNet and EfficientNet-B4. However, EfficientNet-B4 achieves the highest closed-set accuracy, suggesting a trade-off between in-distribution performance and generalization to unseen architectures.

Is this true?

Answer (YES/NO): NO